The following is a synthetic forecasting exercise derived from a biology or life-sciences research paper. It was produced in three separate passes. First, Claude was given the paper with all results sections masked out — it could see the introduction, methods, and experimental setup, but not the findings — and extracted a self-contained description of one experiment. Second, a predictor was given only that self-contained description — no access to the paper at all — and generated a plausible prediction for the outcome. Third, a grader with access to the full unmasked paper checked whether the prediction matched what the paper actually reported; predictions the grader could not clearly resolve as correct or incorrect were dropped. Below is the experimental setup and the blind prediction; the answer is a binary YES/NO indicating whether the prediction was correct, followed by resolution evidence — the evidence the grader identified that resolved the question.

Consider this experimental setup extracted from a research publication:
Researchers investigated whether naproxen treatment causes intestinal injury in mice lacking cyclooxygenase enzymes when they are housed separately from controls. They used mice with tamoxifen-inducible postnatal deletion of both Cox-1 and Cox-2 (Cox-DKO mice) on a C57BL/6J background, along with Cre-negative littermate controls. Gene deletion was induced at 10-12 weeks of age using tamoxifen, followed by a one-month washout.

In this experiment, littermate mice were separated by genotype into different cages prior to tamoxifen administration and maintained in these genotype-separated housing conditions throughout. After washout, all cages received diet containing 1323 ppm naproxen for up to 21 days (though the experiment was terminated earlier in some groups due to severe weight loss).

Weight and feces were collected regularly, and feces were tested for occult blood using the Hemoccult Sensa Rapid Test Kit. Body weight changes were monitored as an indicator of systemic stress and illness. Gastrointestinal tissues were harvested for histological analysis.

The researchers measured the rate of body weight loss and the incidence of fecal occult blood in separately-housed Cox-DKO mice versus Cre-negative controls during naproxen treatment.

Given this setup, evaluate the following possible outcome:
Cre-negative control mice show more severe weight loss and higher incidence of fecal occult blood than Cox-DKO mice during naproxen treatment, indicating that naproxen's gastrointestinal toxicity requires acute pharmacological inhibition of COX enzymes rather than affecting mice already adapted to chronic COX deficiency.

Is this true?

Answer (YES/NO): NO